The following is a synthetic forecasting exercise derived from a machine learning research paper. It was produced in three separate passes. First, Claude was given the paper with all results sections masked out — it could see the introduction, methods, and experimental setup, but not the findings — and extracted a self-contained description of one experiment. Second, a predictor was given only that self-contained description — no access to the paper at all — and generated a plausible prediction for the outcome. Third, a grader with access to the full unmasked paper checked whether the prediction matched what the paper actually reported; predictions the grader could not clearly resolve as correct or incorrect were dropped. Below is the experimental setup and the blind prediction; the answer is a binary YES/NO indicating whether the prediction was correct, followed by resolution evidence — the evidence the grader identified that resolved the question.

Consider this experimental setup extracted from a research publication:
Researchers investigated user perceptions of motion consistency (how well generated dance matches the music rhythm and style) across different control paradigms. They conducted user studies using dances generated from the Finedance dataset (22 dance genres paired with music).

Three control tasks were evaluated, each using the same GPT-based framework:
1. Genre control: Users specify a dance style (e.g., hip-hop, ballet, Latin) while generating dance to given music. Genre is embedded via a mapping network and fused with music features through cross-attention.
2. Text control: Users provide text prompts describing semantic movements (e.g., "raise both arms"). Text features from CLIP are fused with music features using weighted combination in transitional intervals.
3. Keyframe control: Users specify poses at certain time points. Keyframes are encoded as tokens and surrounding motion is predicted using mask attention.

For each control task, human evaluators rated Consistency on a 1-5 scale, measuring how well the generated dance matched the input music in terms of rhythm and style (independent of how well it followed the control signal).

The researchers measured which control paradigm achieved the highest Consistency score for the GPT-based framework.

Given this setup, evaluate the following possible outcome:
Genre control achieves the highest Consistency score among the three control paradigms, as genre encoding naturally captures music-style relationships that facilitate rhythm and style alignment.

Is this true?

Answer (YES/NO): YES